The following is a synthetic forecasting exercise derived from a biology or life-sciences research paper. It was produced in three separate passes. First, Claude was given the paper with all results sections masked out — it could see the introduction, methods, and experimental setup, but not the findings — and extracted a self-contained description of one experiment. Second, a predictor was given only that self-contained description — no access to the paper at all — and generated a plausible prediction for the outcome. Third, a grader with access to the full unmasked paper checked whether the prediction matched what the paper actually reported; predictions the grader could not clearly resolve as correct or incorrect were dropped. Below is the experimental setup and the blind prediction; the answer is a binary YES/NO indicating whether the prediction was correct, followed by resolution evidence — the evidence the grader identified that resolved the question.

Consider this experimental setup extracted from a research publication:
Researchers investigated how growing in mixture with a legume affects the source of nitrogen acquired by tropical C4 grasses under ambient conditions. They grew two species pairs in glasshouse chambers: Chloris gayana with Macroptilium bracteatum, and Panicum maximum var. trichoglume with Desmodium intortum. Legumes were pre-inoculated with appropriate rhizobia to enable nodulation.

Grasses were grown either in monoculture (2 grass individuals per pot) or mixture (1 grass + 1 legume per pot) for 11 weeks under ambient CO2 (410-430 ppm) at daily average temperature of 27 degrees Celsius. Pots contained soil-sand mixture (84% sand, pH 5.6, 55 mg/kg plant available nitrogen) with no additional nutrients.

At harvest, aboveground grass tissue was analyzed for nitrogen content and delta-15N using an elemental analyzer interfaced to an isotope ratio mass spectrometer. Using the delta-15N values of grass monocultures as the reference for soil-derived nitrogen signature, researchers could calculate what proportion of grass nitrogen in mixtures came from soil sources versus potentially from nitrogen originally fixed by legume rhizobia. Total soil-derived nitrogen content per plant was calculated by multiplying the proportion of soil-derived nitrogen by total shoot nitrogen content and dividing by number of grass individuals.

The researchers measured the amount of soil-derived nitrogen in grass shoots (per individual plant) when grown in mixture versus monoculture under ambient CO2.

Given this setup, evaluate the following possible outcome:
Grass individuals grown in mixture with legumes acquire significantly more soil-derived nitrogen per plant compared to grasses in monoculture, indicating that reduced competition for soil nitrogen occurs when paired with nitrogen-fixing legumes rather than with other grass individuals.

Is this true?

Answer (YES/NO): YES